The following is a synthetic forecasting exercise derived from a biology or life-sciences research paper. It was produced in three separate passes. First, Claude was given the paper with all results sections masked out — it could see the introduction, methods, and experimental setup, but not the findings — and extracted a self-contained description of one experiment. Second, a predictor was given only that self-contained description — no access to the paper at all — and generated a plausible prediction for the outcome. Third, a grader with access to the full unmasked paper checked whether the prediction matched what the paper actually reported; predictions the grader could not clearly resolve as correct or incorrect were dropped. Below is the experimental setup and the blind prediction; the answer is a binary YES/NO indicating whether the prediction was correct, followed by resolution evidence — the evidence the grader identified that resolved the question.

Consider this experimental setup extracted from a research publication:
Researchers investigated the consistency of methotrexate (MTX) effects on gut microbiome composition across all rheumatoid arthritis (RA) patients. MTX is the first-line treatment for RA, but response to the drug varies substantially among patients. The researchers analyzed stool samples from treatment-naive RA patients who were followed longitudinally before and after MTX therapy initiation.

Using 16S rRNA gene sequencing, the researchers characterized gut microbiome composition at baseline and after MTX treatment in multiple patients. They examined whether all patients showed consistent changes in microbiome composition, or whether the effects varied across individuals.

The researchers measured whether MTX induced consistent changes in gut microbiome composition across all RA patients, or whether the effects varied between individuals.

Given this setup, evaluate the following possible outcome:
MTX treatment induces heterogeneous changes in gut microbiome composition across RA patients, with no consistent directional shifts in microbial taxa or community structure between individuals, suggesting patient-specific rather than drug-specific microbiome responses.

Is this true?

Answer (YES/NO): YES